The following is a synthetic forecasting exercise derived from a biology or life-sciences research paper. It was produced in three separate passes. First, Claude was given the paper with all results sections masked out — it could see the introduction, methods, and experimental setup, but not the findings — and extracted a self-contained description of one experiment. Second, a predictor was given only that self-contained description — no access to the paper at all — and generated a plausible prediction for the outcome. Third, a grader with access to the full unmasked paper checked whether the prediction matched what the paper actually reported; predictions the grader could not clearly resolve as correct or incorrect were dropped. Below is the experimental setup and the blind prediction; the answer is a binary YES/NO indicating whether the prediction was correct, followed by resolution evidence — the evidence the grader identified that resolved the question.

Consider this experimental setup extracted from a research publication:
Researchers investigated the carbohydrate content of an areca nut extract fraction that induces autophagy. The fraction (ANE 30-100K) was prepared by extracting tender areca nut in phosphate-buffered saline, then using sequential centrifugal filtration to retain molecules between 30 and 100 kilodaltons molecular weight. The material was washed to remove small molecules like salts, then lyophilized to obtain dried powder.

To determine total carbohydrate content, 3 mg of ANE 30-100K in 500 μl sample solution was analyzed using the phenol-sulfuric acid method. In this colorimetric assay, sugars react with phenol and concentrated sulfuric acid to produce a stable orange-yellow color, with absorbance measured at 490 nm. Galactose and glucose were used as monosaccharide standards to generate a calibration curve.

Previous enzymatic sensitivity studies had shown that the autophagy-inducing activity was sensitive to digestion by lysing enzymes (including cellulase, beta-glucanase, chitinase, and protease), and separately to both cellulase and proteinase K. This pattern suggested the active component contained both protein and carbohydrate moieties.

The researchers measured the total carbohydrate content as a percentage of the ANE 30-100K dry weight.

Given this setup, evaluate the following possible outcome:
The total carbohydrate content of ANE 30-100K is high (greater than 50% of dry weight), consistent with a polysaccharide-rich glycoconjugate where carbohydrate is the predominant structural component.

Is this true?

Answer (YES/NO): YES